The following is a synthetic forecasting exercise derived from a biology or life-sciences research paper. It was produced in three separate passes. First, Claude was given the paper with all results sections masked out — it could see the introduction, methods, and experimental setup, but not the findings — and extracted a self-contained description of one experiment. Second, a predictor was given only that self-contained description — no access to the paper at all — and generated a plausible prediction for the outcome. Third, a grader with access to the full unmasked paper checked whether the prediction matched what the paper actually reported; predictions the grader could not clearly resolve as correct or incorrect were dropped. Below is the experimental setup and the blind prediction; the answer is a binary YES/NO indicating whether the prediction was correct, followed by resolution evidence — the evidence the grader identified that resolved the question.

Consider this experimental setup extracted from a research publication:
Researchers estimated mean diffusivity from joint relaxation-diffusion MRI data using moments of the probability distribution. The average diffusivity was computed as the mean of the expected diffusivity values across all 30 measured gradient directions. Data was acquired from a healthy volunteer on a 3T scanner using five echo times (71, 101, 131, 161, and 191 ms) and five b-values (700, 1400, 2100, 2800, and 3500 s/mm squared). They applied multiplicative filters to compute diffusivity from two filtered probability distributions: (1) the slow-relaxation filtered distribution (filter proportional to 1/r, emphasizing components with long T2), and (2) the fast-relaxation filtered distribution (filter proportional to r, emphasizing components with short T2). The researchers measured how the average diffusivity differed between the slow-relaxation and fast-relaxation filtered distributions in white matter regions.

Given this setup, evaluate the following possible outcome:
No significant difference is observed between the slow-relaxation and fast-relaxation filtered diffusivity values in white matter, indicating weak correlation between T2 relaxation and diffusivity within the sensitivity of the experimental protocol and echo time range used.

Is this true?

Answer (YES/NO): YES